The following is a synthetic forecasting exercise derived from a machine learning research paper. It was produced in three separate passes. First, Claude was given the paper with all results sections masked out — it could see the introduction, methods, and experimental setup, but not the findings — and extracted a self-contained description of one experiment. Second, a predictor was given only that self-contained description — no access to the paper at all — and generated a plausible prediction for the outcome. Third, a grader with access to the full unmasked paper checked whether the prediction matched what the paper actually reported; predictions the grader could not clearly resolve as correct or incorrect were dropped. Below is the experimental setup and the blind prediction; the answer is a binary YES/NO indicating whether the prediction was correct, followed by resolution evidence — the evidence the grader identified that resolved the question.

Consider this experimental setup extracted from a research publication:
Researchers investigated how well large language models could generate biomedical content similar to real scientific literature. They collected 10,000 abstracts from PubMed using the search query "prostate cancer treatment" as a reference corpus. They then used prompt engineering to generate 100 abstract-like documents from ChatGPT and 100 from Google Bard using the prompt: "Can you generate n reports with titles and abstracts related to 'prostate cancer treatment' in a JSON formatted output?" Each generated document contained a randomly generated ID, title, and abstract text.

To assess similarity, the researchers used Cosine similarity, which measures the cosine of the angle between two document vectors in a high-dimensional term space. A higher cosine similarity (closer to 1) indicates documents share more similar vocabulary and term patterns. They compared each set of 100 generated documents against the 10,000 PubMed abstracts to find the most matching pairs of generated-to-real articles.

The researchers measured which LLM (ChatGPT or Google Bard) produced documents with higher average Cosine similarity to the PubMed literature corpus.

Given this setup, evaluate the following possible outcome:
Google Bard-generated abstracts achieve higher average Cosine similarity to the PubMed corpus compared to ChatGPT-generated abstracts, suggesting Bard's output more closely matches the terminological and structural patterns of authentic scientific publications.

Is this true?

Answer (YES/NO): NO